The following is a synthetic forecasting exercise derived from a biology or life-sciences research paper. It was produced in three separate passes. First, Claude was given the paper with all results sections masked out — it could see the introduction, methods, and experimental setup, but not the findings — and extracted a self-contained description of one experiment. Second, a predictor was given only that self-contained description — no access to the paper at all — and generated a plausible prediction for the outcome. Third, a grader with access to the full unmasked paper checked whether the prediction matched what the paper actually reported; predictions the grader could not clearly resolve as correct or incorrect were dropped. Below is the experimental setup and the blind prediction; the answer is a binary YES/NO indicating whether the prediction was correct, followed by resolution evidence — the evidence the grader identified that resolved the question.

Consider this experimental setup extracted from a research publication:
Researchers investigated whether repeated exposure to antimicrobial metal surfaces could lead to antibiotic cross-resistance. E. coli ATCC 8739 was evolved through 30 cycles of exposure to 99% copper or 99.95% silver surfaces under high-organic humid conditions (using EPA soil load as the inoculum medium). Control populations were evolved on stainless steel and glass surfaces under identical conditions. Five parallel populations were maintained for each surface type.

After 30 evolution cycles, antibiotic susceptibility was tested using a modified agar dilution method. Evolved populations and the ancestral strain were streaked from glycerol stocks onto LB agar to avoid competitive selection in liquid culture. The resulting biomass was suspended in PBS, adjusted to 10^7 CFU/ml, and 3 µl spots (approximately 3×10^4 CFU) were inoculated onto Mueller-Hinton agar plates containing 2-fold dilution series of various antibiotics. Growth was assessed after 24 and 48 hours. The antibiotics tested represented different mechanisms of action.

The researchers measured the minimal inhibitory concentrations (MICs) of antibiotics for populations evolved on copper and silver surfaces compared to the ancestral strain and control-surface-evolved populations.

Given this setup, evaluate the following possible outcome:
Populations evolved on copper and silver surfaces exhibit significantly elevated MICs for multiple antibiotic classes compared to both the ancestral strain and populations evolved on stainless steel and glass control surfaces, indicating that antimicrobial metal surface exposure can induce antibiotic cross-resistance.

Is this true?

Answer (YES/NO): NO